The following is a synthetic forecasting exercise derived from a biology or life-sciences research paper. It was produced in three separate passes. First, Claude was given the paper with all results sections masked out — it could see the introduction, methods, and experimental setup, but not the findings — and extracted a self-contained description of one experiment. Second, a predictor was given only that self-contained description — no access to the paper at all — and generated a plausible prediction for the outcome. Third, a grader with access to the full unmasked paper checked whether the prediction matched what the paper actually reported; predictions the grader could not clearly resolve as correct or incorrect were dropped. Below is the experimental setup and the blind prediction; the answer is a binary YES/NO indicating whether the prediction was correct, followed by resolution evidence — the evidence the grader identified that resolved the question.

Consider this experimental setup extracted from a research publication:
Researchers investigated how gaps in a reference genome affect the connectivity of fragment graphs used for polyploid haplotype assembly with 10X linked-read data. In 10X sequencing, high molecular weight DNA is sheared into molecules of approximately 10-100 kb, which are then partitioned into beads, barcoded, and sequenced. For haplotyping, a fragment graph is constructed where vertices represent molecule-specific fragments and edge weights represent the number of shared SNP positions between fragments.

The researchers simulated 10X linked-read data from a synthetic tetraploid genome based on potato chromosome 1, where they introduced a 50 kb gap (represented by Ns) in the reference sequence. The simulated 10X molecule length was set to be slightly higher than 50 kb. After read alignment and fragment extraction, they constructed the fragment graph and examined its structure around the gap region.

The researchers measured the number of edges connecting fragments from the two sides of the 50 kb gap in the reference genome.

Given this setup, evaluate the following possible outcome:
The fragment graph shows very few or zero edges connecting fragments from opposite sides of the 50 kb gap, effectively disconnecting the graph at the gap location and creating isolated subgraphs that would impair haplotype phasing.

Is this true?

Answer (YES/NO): YES